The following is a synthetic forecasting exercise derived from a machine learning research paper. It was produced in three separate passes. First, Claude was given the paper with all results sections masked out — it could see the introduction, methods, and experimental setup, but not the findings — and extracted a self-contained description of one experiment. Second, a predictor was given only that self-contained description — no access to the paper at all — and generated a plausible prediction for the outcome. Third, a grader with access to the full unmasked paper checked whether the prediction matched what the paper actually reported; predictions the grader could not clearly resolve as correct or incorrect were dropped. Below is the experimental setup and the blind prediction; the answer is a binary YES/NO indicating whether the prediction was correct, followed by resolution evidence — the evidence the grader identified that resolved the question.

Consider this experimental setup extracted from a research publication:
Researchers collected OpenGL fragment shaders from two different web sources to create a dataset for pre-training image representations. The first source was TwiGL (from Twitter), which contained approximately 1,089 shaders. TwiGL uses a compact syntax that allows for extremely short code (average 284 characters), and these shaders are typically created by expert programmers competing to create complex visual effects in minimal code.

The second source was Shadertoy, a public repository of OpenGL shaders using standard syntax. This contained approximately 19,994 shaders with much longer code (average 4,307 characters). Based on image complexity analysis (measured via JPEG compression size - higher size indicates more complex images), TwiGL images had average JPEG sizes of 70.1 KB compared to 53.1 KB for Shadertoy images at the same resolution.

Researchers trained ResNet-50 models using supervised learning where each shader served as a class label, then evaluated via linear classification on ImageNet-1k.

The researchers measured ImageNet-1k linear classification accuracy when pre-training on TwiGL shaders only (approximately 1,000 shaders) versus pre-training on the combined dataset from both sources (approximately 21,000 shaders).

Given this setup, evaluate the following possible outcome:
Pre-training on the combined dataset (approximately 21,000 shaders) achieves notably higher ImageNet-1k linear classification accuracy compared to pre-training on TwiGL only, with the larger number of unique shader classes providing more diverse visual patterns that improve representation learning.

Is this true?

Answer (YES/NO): YES